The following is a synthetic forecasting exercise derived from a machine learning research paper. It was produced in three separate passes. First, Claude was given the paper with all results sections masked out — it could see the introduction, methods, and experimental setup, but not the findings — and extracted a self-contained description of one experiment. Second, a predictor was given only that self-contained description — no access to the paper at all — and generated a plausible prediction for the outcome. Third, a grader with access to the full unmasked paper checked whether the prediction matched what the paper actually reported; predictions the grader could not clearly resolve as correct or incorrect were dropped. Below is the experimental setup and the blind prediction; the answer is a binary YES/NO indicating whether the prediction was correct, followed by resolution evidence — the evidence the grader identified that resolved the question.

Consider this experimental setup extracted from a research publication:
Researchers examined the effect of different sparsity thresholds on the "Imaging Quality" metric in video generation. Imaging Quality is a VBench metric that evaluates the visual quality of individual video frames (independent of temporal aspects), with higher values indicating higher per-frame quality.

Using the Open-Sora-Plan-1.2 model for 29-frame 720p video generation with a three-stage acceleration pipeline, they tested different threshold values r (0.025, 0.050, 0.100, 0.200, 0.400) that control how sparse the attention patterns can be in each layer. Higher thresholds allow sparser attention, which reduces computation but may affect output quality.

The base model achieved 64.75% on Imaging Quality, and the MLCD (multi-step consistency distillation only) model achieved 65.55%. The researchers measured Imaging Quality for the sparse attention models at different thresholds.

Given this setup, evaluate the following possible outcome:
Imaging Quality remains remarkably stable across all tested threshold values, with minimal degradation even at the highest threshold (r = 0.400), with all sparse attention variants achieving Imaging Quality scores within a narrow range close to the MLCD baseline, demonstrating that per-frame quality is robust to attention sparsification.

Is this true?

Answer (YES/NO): NO